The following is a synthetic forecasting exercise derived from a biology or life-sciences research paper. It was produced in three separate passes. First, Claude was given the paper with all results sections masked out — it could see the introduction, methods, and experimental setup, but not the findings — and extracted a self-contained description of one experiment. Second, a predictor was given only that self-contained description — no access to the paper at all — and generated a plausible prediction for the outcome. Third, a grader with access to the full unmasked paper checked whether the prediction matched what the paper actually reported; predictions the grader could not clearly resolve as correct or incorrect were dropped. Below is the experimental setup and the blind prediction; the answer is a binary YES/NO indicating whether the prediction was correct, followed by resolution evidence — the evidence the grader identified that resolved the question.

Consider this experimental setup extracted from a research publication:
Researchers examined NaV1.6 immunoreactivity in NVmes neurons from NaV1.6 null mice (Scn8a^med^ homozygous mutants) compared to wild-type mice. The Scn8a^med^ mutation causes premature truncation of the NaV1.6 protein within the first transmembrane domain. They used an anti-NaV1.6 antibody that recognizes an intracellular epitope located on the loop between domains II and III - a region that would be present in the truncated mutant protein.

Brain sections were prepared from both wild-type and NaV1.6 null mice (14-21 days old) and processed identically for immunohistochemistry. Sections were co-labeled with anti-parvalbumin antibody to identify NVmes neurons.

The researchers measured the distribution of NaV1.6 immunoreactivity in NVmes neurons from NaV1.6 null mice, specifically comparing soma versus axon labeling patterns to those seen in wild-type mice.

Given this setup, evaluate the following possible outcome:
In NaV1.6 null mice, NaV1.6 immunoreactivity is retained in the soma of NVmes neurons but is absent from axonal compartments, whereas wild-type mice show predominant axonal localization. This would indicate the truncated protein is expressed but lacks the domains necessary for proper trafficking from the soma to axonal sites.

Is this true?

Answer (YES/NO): YES